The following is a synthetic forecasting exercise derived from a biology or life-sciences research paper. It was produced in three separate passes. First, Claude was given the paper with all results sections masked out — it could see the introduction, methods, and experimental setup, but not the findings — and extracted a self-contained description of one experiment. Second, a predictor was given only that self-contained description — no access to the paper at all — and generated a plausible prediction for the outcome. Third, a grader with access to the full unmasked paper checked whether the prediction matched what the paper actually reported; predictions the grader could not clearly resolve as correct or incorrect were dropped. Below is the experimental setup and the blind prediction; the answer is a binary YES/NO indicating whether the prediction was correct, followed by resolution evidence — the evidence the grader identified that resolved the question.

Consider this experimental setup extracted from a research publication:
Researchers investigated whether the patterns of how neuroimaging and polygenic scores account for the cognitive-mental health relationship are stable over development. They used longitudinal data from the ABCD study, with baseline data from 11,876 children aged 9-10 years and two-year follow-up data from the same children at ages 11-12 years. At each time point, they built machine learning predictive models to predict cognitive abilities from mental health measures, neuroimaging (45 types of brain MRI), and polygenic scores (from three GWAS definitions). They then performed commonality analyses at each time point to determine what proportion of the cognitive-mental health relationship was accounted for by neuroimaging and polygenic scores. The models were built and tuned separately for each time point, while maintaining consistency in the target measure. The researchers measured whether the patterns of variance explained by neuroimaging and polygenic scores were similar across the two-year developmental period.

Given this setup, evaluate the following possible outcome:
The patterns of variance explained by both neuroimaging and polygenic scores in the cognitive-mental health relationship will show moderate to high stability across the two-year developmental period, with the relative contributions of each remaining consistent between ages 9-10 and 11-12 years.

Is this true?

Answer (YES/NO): YES